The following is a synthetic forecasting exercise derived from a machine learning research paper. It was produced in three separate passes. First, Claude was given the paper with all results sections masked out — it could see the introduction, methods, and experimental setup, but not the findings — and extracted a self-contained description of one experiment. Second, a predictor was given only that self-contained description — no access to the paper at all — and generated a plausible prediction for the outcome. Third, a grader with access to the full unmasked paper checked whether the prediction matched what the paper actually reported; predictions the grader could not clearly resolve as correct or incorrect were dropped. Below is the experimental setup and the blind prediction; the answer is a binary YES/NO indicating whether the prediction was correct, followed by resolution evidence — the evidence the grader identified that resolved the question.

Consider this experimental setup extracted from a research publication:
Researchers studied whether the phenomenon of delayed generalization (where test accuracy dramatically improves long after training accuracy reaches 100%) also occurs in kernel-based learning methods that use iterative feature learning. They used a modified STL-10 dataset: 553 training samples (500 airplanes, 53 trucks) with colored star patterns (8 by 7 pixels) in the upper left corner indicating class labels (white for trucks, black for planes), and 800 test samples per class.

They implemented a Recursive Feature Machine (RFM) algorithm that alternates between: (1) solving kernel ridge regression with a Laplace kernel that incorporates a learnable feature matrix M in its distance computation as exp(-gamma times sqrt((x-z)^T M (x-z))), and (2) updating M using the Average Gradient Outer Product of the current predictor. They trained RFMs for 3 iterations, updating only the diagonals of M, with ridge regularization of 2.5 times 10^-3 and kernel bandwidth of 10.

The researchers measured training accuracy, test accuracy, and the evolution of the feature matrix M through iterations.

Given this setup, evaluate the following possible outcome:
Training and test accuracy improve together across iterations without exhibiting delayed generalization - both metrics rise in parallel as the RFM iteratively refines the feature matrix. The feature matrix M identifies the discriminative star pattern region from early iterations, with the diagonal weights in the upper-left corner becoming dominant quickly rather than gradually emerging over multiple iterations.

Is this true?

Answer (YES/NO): NO